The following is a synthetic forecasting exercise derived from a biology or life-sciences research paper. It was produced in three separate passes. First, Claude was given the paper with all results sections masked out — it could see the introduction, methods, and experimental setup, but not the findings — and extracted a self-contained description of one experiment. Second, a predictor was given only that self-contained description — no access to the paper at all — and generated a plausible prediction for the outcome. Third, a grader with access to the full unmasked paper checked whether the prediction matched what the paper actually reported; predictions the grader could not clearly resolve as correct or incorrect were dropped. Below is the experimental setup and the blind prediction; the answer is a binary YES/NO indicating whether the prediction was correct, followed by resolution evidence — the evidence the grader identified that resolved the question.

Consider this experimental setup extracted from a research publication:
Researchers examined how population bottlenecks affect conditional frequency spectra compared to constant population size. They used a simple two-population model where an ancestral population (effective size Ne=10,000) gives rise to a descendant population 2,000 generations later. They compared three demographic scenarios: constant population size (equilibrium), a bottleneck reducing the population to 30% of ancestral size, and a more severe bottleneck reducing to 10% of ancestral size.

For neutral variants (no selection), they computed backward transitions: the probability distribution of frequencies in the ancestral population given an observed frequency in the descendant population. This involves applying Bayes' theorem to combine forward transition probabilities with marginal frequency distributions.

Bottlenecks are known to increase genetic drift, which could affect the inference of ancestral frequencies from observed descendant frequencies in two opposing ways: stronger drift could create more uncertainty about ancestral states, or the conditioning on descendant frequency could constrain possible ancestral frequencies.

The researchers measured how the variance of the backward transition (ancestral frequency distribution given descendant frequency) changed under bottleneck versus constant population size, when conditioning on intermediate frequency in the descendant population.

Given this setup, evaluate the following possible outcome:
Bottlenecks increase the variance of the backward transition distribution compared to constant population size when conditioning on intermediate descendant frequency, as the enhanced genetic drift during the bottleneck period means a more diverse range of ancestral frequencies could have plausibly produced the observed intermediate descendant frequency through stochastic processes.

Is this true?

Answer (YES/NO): YES